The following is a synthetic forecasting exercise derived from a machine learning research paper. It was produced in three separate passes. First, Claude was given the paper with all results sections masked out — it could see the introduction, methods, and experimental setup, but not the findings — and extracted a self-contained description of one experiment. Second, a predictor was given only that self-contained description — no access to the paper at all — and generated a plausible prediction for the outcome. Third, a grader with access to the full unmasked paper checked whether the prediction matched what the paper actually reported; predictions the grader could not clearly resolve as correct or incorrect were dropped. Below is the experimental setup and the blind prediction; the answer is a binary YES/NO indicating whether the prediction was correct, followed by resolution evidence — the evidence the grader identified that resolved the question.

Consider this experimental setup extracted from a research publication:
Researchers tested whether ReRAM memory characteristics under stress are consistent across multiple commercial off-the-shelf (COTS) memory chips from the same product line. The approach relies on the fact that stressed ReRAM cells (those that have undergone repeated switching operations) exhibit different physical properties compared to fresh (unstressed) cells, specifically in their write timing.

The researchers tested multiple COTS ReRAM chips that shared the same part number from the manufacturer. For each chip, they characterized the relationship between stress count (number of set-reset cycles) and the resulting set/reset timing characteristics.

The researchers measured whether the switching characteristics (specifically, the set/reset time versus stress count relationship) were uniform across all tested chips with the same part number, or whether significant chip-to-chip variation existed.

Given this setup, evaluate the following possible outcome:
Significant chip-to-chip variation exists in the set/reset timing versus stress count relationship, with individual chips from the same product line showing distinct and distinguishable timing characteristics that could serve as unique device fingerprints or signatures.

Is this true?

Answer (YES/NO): NO